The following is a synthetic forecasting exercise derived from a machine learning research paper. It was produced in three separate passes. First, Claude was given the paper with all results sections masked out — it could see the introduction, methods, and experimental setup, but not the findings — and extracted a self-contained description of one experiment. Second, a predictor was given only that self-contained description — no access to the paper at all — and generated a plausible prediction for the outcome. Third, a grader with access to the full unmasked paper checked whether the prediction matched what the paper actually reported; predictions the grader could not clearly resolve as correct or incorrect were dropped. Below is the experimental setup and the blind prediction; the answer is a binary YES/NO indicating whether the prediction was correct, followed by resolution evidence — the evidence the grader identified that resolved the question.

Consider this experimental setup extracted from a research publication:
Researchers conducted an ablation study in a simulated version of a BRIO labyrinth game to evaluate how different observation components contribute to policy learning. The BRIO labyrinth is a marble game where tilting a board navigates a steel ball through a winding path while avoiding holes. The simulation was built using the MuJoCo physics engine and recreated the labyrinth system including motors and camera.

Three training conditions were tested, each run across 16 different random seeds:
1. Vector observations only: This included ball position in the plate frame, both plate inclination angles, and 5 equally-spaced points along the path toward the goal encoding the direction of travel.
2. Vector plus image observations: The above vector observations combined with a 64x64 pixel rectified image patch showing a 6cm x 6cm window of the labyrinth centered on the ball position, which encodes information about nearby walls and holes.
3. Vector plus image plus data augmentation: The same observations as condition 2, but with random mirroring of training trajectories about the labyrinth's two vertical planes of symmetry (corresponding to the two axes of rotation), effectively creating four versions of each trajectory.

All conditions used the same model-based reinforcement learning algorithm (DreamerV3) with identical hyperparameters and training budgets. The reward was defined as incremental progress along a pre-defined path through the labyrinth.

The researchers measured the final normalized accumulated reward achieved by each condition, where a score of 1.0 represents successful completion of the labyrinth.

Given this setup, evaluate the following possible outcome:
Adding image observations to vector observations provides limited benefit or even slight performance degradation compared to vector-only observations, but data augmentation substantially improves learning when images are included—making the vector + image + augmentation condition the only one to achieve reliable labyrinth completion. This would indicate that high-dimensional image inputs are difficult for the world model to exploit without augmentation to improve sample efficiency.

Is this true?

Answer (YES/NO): NO